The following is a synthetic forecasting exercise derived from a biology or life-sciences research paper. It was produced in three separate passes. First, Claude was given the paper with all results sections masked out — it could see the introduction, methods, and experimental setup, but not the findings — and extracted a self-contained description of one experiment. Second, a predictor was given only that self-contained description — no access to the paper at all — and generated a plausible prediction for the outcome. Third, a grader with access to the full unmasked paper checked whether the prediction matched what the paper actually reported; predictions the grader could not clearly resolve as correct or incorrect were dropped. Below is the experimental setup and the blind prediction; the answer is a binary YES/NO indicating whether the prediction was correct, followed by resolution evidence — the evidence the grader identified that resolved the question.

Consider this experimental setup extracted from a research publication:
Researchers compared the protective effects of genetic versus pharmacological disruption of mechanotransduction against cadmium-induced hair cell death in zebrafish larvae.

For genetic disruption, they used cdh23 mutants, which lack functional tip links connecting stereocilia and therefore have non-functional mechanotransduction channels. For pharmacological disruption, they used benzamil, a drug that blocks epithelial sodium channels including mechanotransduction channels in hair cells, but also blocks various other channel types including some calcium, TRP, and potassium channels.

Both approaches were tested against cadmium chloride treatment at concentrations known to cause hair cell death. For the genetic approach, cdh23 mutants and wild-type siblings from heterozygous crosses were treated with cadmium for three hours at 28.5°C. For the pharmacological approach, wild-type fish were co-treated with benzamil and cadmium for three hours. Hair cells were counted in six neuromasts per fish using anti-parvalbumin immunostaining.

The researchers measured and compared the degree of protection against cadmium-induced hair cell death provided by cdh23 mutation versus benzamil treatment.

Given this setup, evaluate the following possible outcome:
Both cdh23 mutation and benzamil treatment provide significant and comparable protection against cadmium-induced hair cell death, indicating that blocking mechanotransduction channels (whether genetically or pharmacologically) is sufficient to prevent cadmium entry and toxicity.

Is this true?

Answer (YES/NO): NO